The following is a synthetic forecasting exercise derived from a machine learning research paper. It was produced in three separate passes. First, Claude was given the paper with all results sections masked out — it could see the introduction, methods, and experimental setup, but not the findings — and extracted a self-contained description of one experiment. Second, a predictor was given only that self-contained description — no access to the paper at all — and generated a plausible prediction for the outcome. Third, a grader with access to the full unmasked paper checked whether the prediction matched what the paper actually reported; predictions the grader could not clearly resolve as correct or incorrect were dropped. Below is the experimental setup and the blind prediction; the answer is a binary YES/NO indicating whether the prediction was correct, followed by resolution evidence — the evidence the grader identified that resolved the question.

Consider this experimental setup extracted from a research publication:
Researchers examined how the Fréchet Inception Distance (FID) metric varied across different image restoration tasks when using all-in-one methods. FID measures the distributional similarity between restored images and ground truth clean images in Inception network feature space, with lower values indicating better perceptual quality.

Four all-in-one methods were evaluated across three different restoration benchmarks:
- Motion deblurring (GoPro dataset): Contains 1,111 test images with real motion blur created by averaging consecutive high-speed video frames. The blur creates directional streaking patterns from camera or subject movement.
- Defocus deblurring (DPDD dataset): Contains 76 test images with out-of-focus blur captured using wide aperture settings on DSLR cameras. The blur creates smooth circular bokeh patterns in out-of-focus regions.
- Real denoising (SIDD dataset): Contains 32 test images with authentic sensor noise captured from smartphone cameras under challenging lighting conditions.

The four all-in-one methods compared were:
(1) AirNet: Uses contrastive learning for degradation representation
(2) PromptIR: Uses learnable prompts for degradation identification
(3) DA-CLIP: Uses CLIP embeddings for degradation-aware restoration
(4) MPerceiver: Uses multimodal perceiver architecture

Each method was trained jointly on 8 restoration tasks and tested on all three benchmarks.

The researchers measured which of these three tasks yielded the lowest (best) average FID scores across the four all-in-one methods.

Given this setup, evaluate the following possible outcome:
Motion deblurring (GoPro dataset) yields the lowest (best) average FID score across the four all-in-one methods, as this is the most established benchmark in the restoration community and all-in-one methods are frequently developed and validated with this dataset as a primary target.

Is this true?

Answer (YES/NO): YES